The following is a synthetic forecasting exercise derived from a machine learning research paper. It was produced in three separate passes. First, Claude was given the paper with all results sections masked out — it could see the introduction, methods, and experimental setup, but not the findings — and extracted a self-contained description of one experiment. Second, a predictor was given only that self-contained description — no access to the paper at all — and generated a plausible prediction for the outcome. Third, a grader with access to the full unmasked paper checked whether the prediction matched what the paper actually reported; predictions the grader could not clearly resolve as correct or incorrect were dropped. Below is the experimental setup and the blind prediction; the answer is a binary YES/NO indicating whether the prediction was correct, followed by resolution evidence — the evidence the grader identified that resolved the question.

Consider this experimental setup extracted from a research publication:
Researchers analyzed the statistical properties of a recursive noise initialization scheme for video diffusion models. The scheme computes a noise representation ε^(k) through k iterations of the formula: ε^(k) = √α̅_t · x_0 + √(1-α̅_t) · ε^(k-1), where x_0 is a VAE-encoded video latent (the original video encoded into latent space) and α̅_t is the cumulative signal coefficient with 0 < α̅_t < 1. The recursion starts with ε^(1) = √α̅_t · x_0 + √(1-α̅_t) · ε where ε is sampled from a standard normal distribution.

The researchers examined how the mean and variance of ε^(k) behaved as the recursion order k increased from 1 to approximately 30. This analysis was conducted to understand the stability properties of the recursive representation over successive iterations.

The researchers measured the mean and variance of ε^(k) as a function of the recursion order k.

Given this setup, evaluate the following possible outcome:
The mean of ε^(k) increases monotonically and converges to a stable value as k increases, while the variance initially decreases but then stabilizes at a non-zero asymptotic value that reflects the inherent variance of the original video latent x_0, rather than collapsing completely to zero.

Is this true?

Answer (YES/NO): NO